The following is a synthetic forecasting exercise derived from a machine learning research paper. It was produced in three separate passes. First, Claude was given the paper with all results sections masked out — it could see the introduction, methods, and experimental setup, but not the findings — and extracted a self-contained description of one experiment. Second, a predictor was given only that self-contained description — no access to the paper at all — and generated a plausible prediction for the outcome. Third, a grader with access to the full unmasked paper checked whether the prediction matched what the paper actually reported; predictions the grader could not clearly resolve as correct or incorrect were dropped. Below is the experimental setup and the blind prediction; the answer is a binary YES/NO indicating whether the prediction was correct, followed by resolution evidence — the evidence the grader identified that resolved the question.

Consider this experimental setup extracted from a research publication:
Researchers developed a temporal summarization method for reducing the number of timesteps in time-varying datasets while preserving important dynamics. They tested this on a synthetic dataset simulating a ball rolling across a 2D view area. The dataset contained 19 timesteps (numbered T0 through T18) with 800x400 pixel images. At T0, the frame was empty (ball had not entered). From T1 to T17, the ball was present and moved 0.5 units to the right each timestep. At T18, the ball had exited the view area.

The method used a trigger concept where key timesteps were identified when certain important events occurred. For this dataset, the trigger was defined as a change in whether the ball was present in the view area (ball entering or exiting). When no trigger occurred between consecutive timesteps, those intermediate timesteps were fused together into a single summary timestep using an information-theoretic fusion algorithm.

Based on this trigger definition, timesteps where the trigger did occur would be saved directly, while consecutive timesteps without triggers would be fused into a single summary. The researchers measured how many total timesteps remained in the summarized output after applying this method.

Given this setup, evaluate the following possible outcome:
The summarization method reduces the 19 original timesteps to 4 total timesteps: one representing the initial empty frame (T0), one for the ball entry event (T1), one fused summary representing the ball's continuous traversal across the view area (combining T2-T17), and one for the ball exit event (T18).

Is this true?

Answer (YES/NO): NO